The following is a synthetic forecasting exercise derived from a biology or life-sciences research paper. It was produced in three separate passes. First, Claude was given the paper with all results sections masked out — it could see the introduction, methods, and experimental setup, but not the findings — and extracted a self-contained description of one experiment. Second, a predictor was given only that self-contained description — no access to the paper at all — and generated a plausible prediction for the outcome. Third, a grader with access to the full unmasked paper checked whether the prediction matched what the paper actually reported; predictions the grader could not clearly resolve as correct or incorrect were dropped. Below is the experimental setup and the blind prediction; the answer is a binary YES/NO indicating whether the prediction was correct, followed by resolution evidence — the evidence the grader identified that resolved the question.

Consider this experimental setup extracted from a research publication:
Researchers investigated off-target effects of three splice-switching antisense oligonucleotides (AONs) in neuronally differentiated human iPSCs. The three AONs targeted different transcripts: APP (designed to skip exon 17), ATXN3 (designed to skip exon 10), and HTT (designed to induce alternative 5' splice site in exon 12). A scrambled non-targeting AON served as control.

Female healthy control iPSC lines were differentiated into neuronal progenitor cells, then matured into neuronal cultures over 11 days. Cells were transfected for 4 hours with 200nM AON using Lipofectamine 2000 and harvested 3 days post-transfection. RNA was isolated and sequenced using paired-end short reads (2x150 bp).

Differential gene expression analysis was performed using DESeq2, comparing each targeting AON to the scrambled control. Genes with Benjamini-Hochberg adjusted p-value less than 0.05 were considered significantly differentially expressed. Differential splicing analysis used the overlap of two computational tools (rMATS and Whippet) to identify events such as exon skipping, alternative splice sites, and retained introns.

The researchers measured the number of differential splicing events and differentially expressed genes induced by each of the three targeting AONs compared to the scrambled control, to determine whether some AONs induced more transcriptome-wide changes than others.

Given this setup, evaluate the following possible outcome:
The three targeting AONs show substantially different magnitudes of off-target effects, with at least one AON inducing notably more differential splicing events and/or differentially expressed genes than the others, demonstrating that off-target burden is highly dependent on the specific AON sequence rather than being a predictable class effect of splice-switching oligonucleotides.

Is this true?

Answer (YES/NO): YES